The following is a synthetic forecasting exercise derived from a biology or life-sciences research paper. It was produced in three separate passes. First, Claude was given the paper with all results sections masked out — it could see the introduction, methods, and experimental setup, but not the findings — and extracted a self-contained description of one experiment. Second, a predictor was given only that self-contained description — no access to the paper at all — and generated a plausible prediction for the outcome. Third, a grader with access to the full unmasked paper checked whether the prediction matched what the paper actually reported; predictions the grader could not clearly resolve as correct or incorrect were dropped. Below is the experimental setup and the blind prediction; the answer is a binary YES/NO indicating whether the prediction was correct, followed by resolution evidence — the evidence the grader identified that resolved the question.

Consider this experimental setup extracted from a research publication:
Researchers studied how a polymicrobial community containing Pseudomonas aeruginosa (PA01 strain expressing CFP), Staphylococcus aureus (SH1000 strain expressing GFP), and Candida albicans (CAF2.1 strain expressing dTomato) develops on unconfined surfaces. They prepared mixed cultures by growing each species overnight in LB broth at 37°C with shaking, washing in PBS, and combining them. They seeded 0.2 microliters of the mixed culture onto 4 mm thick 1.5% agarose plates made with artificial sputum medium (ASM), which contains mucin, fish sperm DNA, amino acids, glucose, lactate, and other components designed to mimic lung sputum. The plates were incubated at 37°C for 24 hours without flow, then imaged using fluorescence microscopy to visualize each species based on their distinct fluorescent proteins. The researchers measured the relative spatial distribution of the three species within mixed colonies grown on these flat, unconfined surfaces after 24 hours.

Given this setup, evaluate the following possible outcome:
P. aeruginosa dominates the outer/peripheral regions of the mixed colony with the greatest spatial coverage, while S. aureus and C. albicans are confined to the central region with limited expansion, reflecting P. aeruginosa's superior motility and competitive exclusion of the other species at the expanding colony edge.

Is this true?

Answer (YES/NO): YES